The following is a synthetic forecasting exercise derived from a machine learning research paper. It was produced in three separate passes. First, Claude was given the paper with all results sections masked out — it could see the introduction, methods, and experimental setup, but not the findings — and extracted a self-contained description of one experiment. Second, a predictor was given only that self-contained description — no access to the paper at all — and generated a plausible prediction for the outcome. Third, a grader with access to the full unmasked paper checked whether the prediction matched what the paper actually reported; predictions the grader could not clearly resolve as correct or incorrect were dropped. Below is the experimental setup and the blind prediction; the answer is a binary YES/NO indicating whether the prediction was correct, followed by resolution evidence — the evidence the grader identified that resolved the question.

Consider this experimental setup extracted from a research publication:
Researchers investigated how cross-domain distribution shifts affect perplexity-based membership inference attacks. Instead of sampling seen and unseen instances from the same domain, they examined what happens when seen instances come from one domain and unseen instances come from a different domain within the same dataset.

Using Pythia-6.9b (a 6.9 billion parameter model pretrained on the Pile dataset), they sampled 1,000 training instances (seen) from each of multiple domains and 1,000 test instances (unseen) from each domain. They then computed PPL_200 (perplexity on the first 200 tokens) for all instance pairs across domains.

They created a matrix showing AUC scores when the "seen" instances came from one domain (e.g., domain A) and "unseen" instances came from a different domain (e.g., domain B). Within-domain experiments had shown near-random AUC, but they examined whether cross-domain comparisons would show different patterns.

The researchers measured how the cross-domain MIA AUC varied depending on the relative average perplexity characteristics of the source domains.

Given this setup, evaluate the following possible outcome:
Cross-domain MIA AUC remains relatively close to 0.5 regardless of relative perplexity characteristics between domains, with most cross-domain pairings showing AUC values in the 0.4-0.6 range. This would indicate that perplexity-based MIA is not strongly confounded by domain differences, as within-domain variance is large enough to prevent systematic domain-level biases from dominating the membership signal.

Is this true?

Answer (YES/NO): NO